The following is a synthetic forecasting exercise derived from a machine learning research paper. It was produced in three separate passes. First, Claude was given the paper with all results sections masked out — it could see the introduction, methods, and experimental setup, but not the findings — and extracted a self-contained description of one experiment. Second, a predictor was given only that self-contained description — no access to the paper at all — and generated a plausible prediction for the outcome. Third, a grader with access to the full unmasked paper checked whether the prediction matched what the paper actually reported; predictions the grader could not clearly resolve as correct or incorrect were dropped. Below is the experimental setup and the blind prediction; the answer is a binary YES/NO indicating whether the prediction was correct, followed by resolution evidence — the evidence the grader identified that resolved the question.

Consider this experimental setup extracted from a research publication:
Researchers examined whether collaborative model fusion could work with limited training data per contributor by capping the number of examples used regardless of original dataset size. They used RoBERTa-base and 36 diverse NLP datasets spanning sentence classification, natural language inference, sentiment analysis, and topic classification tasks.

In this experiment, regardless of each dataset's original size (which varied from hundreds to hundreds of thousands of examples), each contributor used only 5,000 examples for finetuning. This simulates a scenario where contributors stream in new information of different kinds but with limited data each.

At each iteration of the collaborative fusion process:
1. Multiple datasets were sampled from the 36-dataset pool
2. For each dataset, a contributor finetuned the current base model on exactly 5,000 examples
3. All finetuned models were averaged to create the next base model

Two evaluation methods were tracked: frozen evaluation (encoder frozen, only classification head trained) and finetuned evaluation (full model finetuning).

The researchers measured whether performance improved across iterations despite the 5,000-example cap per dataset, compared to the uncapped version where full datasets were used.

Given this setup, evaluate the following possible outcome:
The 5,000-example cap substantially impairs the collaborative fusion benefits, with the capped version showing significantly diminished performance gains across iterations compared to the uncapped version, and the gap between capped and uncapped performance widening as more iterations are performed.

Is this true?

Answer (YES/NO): NO